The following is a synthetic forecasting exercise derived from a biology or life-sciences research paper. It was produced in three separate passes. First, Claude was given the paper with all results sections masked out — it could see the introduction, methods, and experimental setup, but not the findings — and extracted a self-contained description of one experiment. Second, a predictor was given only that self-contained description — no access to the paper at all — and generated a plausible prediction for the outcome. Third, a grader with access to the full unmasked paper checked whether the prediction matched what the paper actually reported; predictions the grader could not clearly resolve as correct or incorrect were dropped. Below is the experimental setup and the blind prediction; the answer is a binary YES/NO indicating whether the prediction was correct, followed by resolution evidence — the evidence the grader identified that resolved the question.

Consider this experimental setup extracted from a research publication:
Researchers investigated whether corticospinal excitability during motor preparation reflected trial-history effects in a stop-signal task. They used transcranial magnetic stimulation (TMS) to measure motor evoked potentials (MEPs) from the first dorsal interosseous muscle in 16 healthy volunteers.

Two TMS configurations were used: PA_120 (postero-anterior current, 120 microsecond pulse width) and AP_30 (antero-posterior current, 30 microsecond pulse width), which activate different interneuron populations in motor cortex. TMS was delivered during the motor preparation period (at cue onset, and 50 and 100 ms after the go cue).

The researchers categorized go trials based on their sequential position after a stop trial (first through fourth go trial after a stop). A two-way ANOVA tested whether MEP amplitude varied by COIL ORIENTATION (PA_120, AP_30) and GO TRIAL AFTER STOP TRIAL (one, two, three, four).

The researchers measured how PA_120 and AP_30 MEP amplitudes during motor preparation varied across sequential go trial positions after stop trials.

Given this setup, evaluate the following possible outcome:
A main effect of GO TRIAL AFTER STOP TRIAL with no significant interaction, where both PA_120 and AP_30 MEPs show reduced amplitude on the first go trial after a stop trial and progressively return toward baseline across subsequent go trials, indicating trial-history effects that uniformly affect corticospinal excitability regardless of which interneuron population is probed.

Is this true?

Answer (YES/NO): NO